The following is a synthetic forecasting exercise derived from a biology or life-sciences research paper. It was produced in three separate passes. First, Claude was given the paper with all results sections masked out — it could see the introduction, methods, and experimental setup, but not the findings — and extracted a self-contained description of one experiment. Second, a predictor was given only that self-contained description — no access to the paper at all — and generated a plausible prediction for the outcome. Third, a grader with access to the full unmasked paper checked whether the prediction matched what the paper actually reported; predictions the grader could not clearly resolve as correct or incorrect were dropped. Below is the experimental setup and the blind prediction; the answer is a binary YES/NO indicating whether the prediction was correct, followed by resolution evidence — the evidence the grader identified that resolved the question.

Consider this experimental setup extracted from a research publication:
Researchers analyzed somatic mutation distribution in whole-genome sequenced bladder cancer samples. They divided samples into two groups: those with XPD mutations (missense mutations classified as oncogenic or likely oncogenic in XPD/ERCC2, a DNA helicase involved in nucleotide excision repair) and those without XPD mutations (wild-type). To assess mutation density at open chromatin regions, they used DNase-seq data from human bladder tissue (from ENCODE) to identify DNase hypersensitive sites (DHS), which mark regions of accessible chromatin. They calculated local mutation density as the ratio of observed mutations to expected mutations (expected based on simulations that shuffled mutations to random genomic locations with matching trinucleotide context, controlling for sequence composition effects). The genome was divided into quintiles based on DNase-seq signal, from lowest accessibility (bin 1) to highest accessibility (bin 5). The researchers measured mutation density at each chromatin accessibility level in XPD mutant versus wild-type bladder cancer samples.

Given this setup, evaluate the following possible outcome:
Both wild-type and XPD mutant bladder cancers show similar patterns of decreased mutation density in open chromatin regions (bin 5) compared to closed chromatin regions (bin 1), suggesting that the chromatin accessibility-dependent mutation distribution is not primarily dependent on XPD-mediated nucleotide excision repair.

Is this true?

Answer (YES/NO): NO